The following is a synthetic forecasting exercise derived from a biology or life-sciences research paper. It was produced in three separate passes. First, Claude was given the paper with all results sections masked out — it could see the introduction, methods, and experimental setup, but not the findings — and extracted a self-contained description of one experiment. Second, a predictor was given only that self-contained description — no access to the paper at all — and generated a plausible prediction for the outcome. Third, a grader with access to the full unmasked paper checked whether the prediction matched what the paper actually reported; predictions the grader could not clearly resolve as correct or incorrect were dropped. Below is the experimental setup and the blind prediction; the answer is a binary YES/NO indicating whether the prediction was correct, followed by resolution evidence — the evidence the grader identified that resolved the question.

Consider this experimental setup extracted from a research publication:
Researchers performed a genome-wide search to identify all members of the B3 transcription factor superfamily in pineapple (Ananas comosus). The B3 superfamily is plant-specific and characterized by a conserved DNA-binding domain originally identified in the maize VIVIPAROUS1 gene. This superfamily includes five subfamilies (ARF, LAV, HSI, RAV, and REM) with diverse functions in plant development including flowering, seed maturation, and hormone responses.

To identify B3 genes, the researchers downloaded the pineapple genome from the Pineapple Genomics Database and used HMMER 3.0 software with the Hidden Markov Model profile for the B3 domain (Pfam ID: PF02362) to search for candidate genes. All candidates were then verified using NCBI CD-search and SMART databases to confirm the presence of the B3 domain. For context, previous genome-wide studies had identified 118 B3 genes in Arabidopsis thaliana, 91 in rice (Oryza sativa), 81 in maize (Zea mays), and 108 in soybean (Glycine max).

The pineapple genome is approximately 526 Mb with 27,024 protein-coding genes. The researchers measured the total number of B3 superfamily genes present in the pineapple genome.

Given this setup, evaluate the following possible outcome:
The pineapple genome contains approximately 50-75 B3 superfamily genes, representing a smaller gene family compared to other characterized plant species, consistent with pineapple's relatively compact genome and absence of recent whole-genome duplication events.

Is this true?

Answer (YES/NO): YES